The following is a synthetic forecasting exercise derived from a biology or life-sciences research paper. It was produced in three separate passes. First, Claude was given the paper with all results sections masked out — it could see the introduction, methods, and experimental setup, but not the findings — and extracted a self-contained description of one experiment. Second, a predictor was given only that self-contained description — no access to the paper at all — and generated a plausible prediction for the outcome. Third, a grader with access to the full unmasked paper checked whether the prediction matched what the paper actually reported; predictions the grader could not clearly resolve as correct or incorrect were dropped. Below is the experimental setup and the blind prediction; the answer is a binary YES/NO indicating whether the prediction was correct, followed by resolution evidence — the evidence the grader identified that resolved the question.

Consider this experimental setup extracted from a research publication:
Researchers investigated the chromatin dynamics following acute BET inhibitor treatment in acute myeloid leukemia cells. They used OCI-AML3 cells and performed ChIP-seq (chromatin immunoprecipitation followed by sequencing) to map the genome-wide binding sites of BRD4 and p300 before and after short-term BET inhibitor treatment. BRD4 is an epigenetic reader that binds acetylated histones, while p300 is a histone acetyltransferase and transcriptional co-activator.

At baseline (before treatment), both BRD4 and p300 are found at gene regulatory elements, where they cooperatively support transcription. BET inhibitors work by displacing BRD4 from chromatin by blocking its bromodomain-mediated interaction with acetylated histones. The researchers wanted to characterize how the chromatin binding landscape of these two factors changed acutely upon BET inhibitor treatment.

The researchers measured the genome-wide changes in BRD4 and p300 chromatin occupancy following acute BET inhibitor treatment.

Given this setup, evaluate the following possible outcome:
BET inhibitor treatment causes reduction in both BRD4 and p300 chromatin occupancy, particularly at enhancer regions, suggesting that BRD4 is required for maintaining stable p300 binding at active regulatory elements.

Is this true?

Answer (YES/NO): NO